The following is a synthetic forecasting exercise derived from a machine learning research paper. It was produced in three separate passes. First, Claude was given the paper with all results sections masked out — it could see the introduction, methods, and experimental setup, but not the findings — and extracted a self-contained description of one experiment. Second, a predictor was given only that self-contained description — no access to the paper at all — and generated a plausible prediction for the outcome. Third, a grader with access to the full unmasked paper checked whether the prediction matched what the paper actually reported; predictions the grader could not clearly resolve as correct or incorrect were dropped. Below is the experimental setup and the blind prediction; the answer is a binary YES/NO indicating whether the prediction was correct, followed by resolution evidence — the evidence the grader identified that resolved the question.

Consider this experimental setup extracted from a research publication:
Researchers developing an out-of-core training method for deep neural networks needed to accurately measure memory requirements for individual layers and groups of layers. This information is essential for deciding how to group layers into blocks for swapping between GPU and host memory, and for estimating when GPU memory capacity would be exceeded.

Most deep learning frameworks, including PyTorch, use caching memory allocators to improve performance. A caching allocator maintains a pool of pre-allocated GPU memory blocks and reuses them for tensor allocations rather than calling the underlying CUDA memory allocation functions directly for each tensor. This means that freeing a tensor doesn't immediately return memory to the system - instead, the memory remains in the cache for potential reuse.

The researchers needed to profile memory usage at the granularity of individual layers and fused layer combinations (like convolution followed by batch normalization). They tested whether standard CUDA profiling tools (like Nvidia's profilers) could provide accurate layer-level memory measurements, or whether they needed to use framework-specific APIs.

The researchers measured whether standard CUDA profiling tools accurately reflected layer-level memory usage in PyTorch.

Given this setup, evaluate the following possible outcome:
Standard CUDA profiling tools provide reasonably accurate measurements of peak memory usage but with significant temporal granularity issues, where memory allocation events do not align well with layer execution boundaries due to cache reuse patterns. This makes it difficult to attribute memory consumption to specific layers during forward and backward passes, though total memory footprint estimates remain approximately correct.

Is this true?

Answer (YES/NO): NO